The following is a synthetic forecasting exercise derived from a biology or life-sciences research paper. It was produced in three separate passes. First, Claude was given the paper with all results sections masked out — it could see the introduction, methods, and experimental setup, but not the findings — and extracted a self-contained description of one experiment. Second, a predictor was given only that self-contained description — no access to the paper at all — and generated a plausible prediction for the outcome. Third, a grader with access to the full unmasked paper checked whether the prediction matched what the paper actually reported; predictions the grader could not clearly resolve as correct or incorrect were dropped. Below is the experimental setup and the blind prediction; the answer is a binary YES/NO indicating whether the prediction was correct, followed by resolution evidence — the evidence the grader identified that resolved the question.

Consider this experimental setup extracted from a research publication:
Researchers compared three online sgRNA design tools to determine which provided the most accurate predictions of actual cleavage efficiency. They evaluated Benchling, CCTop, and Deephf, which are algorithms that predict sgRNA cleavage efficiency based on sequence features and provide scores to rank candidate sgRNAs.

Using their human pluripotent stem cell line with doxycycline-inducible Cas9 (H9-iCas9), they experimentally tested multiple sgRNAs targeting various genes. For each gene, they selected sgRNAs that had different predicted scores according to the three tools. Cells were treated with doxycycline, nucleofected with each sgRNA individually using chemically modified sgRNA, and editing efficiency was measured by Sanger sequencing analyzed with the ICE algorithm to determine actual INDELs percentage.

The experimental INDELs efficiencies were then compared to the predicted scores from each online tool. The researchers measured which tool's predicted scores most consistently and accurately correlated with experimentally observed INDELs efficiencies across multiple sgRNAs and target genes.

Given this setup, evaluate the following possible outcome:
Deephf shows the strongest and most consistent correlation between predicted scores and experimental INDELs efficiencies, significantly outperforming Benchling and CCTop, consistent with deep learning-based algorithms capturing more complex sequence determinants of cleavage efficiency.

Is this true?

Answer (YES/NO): NO